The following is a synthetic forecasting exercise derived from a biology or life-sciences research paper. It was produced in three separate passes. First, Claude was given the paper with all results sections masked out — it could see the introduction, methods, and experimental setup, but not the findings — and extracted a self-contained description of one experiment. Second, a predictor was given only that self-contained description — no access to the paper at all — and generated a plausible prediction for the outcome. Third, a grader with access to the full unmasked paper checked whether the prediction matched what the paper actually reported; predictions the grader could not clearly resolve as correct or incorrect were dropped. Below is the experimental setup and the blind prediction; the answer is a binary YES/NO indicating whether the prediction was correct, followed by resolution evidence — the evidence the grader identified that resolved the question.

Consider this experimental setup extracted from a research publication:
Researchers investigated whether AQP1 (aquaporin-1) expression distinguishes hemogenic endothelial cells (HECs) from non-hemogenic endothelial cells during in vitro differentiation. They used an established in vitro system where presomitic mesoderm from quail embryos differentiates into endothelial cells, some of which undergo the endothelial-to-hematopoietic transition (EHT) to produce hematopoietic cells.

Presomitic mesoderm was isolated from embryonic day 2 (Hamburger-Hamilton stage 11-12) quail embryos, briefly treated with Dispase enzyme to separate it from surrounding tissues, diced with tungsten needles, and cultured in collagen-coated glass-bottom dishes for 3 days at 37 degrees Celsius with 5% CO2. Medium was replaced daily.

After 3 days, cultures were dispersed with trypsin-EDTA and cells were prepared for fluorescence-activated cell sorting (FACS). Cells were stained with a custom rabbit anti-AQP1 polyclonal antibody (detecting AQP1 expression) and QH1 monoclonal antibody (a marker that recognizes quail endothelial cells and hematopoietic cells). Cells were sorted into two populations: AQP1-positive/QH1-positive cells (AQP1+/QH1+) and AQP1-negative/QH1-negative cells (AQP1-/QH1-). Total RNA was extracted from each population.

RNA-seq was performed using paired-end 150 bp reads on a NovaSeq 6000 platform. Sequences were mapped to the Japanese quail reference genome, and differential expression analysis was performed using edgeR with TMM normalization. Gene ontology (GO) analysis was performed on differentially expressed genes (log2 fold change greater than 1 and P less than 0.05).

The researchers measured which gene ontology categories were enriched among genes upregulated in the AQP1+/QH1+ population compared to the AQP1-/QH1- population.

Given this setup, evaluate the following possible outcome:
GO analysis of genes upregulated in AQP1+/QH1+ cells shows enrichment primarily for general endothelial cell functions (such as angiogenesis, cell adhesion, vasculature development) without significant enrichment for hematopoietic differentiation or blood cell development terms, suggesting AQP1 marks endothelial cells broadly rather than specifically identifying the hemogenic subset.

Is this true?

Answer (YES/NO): NO